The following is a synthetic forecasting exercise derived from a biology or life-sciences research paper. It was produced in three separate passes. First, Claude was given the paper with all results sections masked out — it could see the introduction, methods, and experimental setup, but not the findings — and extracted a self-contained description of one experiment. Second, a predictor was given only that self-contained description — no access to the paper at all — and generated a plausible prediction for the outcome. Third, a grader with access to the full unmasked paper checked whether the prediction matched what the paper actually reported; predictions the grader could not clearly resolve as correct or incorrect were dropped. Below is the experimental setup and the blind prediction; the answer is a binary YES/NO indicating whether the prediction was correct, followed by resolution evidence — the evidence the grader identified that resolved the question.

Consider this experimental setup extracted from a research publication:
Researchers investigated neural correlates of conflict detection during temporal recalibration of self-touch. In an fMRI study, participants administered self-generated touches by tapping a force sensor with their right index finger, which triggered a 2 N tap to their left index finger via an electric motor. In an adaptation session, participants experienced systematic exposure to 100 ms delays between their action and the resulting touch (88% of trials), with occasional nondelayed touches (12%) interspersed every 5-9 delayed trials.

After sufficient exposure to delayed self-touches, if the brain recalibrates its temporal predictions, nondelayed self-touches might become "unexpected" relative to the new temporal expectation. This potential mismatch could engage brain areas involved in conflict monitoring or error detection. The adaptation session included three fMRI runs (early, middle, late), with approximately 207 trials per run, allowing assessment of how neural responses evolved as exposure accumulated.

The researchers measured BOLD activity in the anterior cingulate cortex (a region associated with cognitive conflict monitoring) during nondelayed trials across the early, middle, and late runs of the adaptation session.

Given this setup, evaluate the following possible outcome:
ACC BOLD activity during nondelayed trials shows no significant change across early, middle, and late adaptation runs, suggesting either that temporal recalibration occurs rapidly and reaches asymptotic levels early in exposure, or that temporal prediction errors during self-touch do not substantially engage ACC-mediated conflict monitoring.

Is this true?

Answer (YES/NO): NO